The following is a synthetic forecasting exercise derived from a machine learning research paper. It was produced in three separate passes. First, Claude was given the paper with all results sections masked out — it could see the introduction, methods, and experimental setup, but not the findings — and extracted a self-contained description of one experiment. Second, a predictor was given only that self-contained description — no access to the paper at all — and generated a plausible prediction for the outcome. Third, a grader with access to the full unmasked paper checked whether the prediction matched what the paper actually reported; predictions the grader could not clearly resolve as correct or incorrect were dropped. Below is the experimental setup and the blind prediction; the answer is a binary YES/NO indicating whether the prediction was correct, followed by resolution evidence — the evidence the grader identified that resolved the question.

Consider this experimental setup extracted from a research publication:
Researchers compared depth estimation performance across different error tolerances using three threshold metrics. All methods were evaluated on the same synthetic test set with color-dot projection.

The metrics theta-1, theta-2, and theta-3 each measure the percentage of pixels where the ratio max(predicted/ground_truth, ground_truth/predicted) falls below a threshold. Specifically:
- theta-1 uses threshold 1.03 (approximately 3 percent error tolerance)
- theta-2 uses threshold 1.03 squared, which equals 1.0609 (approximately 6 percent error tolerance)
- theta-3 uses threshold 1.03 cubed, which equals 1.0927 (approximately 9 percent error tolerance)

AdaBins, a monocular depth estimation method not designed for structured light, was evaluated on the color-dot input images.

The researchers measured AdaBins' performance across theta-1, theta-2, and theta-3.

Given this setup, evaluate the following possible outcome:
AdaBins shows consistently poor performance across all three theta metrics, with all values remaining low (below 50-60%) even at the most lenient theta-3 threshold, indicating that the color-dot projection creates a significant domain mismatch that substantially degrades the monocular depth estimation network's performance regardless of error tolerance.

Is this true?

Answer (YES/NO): NO